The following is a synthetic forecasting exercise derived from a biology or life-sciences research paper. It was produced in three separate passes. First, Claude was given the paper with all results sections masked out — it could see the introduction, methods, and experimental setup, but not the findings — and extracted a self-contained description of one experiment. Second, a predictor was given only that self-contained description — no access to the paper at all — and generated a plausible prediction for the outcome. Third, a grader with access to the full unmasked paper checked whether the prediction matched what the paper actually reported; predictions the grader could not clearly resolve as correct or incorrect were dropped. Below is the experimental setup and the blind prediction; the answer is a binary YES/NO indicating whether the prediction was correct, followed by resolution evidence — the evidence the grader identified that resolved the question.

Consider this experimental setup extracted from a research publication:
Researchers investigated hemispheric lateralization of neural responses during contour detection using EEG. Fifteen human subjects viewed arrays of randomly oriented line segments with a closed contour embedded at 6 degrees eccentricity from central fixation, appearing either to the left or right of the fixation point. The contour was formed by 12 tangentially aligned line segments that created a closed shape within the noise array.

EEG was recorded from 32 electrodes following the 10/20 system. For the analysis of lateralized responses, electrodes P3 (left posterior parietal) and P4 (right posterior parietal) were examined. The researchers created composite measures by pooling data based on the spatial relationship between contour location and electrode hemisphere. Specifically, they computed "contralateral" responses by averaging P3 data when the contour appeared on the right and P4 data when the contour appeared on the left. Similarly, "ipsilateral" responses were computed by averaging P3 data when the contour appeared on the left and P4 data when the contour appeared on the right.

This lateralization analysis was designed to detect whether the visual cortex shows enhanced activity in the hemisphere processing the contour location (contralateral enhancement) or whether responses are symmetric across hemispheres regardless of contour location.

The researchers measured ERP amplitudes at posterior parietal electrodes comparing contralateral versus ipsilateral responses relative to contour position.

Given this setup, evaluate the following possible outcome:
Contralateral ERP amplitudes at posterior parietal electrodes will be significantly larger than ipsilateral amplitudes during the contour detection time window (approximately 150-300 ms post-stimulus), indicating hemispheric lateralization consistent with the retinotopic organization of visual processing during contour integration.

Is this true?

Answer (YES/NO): YES